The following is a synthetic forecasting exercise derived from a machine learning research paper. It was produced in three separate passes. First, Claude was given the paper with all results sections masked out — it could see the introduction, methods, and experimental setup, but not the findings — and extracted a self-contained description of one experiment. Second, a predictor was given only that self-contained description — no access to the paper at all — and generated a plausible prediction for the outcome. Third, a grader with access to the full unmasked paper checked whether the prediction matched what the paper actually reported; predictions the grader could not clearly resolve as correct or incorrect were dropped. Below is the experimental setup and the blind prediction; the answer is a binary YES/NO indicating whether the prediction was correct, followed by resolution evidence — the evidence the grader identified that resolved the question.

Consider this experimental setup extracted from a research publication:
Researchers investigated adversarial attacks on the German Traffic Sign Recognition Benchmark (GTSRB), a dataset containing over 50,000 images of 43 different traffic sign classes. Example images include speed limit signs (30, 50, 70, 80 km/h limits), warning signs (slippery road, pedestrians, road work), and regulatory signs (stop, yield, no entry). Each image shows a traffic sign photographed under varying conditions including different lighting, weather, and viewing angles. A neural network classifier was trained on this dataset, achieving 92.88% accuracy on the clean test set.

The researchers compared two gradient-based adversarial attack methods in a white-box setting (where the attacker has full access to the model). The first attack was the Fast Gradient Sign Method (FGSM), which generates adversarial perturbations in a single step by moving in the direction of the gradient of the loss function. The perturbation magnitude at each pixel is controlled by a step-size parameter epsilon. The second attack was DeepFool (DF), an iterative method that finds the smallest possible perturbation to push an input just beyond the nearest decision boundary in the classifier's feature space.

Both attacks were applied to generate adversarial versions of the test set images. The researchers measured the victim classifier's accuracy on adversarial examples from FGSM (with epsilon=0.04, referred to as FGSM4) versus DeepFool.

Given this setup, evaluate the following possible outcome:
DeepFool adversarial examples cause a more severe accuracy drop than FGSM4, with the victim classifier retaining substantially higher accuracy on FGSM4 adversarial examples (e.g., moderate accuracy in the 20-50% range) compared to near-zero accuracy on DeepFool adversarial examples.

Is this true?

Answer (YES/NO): YES